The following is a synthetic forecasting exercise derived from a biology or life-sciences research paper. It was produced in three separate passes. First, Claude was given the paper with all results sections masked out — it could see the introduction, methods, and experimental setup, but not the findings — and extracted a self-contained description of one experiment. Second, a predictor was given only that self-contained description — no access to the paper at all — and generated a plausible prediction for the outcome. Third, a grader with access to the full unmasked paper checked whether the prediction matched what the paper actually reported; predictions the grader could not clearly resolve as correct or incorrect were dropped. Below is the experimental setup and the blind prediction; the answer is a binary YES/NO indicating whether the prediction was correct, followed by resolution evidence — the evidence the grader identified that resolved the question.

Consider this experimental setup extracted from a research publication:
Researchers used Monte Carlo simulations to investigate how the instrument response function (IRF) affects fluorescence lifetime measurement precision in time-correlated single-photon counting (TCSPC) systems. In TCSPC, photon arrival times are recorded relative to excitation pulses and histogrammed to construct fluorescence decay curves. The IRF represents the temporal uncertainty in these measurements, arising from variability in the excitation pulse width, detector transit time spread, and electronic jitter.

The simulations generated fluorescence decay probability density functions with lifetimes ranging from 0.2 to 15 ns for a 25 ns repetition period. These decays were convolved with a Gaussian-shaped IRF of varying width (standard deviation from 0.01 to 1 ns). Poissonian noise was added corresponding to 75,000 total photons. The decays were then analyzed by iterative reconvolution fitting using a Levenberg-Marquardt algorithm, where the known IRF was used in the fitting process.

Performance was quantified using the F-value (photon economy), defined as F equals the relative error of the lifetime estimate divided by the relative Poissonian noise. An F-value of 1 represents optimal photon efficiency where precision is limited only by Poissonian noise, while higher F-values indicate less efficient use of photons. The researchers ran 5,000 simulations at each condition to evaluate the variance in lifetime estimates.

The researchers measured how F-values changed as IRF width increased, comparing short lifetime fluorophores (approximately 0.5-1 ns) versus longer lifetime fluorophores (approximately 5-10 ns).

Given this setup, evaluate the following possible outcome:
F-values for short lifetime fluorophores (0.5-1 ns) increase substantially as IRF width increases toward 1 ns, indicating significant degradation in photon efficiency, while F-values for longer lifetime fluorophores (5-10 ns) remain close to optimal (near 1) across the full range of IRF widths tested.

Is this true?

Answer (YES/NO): YES